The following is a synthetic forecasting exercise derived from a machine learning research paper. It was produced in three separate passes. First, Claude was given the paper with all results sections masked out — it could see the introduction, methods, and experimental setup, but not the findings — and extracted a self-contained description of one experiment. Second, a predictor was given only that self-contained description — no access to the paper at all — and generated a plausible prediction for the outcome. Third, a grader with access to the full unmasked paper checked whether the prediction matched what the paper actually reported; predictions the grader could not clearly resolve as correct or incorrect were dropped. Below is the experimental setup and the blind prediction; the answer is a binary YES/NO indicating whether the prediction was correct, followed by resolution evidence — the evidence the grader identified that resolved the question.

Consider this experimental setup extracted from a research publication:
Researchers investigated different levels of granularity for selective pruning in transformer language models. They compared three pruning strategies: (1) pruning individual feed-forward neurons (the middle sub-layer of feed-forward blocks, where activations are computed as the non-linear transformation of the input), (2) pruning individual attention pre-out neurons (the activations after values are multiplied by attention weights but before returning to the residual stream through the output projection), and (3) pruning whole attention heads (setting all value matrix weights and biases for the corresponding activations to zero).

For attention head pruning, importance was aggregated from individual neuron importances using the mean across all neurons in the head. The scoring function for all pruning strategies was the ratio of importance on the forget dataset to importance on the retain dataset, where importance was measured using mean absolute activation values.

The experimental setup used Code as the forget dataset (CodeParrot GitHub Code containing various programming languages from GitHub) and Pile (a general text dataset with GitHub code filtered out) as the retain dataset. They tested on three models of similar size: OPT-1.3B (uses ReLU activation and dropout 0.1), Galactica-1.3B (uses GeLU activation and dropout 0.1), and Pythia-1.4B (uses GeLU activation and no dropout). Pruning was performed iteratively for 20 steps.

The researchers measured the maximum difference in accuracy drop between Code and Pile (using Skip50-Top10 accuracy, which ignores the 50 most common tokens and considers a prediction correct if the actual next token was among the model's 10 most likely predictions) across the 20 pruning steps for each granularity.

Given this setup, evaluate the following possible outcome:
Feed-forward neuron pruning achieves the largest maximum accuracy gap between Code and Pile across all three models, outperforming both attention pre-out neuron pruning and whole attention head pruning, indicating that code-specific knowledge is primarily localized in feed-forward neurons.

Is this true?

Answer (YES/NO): YES